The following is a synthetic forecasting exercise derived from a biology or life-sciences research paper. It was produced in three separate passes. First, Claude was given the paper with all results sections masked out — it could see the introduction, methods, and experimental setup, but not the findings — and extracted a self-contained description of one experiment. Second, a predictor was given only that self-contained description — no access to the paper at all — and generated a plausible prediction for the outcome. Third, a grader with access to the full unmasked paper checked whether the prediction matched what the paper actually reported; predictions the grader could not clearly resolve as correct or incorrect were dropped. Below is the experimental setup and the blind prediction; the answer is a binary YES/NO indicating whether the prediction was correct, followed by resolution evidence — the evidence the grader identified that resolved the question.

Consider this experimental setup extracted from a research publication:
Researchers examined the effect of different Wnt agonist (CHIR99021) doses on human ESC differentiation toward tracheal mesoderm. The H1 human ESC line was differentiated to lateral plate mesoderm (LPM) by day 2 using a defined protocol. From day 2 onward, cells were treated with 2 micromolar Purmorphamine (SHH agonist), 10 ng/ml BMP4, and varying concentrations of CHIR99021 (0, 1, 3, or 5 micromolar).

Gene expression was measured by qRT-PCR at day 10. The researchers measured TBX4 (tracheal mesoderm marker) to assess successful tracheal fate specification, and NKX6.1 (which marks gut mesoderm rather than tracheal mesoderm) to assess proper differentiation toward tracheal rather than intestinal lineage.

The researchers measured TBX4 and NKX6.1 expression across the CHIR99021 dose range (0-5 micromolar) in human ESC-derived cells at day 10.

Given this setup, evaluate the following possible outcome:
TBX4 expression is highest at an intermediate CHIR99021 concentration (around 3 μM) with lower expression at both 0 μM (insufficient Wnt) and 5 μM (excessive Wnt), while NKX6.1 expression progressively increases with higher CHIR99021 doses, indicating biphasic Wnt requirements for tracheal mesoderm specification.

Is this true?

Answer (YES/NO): NO